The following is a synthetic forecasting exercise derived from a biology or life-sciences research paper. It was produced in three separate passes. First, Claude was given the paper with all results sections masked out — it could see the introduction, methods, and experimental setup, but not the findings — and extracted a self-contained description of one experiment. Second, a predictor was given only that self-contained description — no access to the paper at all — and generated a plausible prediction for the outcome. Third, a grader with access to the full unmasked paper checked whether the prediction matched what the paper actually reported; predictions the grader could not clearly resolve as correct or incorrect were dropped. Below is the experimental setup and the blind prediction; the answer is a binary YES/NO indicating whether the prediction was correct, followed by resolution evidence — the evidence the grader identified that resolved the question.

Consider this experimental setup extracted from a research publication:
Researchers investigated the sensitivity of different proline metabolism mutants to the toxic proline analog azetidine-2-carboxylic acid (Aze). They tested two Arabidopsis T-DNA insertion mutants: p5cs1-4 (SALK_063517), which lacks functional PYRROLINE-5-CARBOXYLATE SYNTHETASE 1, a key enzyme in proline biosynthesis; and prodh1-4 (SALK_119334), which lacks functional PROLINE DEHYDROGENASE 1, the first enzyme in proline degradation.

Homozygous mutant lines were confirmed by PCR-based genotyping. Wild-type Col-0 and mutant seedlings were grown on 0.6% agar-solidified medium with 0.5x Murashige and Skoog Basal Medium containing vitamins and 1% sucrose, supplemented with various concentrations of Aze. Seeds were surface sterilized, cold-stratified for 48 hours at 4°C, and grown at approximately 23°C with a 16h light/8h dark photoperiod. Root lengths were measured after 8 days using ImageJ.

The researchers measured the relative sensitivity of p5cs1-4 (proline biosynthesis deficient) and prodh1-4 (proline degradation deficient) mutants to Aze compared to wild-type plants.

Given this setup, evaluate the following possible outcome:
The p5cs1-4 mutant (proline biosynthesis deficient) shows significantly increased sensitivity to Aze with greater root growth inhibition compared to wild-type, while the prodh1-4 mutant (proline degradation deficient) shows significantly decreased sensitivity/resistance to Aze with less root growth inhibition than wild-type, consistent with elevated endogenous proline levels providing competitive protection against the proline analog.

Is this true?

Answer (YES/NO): NO